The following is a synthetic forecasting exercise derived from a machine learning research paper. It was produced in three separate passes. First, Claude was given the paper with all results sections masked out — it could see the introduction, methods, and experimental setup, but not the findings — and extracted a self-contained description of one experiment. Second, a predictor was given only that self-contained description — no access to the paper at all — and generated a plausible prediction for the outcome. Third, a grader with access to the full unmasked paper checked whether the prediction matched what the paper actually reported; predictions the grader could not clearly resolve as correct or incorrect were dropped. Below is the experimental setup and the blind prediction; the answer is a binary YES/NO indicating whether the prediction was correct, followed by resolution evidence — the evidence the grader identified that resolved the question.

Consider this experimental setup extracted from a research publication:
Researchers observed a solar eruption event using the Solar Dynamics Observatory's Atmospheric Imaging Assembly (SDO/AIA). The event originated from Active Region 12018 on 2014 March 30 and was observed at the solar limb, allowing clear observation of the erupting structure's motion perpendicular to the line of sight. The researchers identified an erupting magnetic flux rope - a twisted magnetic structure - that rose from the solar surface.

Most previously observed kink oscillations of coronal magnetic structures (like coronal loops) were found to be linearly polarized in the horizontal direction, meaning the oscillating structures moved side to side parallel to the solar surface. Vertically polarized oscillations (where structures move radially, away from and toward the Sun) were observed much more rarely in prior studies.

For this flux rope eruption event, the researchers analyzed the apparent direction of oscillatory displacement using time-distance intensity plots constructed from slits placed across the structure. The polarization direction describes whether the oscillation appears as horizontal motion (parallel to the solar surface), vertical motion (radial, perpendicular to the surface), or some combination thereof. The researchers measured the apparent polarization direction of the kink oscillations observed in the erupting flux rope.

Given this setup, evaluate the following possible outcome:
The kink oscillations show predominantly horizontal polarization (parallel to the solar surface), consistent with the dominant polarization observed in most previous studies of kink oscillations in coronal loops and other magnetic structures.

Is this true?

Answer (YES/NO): NO